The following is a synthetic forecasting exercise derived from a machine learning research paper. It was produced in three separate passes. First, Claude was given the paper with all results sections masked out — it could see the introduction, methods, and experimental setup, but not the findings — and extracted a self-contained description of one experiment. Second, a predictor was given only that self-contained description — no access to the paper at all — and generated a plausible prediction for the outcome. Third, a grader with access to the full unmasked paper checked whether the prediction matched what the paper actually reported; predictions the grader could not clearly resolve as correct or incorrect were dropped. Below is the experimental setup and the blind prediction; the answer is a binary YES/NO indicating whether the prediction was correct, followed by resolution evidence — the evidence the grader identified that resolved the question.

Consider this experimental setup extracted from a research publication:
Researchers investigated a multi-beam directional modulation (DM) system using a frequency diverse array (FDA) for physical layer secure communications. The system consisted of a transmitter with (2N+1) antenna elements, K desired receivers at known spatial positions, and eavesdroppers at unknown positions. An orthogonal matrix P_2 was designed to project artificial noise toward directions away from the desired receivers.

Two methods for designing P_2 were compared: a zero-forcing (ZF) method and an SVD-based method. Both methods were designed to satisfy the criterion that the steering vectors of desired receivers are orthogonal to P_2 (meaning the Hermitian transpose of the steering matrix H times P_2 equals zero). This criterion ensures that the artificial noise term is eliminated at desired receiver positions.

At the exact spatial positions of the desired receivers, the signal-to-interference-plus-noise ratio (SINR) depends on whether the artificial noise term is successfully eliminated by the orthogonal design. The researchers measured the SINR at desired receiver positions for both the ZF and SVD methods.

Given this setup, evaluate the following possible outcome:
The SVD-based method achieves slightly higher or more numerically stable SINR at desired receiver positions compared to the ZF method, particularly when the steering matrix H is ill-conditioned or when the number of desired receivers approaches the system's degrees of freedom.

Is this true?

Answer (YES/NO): NO